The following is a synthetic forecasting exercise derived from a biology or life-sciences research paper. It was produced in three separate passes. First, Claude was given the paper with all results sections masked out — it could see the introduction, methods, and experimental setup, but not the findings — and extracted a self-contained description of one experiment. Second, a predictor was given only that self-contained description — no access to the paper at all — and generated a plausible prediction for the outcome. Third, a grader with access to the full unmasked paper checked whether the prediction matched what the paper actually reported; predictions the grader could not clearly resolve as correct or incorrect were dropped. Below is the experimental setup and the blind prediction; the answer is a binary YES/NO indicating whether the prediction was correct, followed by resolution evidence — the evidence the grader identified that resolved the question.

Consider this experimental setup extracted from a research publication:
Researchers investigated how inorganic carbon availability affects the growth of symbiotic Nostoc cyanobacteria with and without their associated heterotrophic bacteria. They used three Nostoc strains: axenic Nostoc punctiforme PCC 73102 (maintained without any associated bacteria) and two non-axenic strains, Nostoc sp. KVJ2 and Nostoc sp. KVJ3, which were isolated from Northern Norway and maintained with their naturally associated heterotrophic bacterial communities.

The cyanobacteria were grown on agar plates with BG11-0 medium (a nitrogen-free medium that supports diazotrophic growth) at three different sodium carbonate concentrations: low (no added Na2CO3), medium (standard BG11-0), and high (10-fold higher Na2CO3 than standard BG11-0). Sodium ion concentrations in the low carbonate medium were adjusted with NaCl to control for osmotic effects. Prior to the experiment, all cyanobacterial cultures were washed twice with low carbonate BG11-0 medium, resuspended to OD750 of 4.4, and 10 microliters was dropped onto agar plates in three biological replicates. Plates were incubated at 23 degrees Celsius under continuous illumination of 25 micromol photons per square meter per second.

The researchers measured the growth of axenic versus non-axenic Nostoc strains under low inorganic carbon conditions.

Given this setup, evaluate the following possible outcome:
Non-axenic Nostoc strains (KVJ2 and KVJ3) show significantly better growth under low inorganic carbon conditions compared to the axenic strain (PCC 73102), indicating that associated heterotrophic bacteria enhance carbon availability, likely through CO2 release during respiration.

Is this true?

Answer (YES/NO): YES